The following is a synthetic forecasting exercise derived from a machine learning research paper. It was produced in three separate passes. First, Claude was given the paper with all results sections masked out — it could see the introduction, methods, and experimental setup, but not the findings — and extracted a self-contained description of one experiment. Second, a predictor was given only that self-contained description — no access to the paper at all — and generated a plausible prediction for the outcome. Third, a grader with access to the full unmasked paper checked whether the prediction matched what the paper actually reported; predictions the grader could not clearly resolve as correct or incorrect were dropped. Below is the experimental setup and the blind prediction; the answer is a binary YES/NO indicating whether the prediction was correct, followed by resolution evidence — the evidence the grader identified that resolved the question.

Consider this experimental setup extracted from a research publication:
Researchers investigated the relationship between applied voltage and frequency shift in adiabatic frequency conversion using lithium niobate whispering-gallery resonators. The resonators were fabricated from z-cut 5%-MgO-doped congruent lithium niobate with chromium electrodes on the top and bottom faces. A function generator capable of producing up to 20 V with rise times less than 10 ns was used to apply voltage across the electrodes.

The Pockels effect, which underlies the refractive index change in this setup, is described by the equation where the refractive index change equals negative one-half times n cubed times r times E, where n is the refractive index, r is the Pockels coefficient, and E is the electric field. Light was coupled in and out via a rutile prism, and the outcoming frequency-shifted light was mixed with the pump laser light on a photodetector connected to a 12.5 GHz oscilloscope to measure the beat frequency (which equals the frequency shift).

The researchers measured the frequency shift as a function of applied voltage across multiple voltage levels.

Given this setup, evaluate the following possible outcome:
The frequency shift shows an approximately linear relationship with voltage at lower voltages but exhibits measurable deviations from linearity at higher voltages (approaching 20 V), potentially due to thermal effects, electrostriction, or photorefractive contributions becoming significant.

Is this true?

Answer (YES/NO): NO